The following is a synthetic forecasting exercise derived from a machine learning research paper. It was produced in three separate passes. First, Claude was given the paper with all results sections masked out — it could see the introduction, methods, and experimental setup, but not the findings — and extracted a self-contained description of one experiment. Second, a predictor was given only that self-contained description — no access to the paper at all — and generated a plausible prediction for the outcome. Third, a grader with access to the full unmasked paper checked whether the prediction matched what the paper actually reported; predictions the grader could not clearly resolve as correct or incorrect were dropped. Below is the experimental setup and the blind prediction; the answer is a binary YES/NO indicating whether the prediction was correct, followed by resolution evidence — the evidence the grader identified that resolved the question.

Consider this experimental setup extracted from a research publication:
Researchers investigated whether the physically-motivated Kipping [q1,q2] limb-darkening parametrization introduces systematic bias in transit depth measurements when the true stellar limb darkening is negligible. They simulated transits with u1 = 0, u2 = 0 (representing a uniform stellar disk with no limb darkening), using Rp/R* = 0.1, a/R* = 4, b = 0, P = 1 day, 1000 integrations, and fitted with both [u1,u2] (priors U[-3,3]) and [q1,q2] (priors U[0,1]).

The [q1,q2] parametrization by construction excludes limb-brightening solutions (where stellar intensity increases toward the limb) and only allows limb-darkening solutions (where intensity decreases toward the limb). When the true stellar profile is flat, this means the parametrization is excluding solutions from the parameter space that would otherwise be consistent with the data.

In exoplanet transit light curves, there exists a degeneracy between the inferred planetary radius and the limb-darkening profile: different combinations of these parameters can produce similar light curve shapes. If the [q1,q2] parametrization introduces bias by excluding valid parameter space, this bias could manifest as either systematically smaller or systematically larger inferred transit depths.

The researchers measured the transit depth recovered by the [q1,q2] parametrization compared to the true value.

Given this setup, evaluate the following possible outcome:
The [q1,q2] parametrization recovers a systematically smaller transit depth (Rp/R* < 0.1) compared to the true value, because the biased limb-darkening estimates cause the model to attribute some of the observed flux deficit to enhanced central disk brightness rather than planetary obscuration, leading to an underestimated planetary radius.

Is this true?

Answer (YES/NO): YES